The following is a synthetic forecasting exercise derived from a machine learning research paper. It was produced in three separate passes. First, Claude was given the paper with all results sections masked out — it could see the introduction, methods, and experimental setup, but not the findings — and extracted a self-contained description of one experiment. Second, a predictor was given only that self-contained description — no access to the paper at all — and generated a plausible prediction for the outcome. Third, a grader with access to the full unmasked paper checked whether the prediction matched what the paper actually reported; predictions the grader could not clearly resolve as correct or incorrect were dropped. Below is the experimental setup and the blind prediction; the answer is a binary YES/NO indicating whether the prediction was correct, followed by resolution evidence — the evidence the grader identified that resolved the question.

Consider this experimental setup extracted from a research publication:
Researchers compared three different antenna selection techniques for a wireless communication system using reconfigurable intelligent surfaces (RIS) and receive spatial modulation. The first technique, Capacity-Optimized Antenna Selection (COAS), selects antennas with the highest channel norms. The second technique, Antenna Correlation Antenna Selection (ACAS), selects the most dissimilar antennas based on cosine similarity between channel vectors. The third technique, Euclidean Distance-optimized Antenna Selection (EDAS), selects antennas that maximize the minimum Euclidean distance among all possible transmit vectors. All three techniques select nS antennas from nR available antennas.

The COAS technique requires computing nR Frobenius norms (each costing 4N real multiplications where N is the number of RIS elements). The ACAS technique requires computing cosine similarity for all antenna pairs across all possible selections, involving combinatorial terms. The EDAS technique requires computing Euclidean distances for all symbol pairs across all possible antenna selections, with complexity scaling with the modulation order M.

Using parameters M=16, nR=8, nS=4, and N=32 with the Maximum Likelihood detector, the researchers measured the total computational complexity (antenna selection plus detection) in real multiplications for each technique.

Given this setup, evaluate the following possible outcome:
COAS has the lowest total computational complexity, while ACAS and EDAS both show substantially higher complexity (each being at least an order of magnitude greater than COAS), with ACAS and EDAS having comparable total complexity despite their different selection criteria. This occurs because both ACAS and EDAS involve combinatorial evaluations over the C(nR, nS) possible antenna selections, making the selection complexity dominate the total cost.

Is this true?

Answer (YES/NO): NO